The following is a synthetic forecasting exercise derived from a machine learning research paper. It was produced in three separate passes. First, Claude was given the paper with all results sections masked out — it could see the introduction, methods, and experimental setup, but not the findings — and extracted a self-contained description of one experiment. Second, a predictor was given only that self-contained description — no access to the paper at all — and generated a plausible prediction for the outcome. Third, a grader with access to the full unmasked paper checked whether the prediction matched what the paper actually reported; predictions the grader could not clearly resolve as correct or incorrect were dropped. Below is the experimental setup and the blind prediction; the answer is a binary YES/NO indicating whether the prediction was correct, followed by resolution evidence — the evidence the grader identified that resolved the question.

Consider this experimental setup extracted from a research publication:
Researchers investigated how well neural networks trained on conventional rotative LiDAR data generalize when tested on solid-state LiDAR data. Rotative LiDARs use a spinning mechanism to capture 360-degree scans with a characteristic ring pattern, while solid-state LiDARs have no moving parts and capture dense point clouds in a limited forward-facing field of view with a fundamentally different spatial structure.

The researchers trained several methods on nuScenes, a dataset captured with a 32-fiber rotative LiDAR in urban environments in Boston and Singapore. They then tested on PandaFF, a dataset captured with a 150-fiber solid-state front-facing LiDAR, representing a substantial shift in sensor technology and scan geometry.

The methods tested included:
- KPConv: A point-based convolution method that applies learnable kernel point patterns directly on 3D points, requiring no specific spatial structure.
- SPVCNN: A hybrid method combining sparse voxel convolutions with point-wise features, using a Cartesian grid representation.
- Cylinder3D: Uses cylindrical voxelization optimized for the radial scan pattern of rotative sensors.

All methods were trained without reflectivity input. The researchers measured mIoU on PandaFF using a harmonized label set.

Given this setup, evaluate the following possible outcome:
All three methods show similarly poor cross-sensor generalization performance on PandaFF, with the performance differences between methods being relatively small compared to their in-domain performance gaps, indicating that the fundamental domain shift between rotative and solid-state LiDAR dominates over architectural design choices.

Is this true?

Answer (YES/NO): NO